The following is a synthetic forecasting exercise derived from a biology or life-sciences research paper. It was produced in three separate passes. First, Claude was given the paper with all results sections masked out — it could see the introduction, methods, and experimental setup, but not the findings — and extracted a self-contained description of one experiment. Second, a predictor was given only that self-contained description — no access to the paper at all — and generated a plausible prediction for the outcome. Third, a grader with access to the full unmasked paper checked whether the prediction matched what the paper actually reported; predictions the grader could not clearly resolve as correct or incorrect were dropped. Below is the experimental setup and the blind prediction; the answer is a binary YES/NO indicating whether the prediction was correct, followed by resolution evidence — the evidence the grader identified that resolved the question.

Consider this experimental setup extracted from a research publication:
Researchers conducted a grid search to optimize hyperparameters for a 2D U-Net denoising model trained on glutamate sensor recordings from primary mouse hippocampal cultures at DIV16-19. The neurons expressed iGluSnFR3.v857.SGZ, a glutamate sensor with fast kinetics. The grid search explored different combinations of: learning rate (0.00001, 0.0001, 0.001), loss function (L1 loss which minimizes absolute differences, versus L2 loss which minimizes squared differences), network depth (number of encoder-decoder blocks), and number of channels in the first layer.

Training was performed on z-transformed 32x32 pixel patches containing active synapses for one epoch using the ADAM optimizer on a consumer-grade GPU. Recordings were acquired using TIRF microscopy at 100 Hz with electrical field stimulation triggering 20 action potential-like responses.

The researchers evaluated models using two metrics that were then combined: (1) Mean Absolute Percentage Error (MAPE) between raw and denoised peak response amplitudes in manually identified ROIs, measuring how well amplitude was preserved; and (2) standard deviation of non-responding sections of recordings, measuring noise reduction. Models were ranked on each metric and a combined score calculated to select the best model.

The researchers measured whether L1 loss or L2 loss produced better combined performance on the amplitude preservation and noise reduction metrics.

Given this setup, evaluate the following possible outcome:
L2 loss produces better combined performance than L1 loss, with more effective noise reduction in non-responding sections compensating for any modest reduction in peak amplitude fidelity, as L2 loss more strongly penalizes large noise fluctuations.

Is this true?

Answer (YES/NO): NO